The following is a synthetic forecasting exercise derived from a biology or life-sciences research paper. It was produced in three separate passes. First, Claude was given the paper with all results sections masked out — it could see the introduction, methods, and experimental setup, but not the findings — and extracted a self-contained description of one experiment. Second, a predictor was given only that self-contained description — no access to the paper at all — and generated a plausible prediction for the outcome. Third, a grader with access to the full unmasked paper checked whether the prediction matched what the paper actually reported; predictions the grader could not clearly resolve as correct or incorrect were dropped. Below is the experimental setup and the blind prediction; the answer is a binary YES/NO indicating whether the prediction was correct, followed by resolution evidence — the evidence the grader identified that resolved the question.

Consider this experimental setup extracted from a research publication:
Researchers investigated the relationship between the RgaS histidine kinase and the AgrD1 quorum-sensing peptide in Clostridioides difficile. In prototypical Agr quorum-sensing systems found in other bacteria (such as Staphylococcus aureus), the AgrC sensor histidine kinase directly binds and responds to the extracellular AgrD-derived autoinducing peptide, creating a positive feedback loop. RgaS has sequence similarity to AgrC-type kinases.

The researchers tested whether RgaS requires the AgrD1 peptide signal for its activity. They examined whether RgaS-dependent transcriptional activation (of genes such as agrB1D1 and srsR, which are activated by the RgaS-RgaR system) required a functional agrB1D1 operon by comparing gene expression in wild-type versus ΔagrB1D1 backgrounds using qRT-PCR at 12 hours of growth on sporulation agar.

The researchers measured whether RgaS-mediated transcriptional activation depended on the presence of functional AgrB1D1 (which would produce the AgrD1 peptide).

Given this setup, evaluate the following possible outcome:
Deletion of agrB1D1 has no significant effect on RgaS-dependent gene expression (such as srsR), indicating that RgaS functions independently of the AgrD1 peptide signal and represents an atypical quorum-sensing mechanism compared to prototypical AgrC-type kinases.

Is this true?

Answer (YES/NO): YES